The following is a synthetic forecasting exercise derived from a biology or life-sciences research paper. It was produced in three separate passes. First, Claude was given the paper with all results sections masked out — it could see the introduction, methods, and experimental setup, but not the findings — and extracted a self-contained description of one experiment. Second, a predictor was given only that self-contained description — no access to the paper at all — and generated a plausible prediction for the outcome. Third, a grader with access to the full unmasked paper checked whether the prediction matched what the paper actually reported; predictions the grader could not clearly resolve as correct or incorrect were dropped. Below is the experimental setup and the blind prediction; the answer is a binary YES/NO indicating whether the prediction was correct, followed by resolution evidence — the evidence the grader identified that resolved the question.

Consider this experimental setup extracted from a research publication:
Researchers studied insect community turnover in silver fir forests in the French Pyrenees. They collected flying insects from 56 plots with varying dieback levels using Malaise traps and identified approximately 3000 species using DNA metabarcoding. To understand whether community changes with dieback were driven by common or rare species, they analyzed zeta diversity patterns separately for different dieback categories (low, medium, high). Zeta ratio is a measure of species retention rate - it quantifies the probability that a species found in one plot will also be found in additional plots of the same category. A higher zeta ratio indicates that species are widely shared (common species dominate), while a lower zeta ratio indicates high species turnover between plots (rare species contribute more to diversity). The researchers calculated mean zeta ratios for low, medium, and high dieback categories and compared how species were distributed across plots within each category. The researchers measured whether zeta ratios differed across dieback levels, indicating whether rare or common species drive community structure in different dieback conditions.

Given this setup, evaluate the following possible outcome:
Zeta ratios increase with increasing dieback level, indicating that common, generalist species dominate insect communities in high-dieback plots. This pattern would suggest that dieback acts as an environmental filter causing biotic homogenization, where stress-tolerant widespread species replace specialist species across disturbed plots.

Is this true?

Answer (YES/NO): NO